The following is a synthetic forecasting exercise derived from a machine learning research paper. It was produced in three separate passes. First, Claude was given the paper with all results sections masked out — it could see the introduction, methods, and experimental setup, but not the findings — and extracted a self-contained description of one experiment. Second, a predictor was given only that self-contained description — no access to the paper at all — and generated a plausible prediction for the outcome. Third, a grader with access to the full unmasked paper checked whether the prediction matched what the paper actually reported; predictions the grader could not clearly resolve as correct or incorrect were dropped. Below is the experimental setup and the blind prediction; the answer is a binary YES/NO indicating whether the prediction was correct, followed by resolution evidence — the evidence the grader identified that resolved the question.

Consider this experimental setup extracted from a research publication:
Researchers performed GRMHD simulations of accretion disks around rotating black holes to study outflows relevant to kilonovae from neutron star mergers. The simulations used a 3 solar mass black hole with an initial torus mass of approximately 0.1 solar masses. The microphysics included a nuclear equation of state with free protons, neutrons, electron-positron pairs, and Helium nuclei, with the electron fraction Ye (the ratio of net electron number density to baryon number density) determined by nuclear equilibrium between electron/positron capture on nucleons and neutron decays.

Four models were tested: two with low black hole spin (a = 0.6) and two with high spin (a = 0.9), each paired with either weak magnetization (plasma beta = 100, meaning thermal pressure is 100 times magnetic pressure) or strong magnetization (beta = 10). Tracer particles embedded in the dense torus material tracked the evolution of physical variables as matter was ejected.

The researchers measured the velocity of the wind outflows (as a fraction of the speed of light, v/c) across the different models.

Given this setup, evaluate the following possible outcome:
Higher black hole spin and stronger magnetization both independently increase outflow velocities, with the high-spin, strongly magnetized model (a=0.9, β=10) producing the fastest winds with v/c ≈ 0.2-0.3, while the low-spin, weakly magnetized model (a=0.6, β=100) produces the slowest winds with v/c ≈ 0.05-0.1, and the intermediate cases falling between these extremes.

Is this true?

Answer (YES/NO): NO